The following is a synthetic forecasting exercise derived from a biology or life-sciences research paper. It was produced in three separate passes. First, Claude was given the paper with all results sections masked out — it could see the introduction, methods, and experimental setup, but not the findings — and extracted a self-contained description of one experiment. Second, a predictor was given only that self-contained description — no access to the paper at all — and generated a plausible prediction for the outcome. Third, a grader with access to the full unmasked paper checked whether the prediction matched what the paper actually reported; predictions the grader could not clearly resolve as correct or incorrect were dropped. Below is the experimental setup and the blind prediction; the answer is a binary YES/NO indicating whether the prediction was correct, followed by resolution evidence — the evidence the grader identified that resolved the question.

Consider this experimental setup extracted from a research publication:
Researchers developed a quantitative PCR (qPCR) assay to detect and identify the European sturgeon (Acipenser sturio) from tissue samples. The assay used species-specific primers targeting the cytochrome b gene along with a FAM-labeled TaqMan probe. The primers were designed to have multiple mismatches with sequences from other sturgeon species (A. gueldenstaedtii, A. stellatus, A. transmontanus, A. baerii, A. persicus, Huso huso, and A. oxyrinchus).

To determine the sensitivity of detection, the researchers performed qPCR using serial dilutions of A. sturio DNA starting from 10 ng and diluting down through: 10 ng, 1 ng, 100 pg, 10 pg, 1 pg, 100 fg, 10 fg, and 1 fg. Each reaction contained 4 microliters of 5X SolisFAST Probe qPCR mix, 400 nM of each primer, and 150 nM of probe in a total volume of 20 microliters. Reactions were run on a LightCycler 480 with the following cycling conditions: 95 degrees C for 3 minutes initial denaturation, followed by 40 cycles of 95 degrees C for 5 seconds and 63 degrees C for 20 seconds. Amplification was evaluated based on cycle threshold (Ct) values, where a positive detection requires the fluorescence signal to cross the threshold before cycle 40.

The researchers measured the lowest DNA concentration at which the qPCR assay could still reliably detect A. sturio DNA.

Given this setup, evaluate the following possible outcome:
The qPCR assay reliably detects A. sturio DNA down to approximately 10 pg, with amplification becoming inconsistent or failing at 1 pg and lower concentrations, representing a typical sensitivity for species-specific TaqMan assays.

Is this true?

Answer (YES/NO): NO